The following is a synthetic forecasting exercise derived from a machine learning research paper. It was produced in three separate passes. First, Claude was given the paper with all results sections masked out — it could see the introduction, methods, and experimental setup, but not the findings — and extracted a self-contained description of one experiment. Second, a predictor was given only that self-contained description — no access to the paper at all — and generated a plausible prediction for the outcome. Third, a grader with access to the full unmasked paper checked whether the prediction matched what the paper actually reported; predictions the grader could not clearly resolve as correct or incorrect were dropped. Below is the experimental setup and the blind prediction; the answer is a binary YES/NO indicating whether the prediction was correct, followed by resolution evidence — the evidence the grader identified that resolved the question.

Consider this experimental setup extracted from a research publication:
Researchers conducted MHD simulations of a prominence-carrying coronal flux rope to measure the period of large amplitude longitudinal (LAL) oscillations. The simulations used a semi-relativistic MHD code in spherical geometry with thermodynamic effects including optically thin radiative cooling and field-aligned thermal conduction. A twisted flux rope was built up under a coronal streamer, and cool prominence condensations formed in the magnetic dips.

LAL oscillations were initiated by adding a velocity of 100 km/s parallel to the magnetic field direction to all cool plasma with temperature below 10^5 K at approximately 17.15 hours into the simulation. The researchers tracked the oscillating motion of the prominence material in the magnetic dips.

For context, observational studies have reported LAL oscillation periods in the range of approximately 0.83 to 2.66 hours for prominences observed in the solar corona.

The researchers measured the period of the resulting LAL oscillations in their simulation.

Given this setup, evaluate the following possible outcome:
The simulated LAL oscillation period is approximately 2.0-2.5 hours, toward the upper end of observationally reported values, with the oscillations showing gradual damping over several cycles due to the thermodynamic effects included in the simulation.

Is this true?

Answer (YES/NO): NO